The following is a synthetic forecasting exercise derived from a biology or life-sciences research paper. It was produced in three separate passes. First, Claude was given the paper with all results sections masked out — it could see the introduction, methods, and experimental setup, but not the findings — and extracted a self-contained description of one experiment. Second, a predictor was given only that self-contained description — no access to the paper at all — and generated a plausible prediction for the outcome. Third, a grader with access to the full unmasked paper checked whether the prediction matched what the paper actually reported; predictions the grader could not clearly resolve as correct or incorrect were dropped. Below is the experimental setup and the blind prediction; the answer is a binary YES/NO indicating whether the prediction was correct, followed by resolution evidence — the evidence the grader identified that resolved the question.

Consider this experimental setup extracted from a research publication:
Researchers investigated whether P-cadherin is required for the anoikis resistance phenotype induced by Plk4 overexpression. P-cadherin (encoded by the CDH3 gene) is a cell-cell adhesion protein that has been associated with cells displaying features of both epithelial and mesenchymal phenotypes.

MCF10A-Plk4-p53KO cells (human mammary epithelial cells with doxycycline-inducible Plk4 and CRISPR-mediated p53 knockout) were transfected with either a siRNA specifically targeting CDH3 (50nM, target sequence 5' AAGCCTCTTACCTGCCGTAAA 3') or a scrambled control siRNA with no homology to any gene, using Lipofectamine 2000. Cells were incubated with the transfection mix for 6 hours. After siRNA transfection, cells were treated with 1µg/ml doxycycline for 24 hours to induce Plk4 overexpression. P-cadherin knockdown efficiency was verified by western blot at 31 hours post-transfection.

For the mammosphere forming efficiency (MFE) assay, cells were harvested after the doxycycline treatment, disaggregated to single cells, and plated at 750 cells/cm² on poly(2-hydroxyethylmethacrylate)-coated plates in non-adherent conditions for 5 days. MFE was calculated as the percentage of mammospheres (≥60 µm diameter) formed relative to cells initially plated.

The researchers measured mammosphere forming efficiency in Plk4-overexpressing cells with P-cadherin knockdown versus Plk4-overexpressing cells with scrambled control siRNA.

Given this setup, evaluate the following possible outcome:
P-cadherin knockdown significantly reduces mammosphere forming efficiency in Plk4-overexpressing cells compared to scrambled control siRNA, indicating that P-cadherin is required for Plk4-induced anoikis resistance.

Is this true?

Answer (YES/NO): NO